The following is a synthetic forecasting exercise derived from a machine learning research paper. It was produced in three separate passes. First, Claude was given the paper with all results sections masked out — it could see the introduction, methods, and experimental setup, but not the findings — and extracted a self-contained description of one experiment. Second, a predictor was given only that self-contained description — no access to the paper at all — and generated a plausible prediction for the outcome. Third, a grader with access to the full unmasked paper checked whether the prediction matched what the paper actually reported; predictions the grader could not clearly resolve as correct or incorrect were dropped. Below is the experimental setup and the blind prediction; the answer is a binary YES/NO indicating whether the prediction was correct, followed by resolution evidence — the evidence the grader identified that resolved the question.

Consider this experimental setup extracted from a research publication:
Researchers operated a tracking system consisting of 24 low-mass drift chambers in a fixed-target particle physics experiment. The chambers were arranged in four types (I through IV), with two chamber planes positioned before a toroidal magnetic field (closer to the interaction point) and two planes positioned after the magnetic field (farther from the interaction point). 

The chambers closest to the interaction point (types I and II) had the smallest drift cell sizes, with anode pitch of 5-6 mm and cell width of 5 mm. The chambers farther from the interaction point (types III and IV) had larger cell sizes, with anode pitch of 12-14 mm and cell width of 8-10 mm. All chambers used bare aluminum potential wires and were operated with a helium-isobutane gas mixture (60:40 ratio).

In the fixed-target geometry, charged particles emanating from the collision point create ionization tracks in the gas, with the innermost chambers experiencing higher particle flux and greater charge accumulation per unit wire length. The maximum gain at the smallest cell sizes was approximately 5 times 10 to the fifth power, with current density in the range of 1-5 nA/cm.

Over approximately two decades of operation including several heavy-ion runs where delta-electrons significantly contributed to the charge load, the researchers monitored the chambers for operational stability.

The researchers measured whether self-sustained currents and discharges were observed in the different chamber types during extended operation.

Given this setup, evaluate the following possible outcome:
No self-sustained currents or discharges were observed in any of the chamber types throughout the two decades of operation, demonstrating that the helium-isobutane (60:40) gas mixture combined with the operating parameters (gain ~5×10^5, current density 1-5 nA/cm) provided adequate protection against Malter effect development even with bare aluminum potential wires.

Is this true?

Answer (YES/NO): NO